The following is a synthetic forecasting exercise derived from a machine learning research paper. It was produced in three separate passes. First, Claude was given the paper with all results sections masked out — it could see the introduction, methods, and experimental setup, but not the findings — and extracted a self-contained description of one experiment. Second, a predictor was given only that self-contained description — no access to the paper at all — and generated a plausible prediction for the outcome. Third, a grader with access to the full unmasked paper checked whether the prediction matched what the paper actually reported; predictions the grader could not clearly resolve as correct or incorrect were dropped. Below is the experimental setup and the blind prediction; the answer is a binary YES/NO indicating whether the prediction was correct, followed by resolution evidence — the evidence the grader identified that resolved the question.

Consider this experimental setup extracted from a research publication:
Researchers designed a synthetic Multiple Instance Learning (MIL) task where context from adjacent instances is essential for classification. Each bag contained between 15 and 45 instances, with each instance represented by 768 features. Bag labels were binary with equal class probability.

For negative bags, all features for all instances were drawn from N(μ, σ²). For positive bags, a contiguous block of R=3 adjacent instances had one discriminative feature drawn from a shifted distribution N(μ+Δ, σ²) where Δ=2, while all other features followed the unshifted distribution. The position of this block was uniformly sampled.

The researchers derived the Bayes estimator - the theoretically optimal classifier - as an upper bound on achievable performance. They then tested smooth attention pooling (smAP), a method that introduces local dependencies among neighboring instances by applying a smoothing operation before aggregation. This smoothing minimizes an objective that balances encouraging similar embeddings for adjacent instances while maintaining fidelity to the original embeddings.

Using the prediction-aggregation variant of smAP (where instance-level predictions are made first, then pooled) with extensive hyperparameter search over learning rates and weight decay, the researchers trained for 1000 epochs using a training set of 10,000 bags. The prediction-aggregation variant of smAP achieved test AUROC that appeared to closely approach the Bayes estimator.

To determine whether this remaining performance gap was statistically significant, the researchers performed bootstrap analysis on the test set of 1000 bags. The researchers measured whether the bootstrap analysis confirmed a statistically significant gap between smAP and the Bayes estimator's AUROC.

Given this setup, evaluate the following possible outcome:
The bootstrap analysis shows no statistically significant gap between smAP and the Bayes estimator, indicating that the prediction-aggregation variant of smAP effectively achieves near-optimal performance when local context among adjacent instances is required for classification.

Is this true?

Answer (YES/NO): NO